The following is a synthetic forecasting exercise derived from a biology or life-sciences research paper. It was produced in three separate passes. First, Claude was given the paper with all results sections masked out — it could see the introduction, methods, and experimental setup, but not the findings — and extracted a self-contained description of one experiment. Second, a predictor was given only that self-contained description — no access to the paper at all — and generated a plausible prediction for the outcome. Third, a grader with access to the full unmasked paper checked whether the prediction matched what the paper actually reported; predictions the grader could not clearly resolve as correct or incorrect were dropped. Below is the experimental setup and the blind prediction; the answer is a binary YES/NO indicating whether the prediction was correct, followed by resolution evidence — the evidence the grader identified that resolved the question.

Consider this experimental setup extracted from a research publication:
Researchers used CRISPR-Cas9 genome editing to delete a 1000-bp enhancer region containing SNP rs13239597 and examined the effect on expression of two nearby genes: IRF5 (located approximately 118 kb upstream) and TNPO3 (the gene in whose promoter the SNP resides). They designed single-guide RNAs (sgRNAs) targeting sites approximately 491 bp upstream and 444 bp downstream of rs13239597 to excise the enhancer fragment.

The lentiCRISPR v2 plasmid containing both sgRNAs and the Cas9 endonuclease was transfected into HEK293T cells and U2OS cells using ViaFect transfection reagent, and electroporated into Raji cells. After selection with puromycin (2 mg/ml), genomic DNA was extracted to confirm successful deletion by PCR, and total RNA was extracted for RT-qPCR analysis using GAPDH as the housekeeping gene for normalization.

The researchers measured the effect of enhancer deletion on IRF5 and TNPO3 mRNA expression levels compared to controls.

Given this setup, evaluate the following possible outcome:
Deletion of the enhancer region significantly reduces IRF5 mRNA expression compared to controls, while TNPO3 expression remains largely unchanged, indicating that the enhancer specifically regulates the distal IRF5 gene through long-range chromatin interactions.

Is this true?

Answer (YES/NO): NO